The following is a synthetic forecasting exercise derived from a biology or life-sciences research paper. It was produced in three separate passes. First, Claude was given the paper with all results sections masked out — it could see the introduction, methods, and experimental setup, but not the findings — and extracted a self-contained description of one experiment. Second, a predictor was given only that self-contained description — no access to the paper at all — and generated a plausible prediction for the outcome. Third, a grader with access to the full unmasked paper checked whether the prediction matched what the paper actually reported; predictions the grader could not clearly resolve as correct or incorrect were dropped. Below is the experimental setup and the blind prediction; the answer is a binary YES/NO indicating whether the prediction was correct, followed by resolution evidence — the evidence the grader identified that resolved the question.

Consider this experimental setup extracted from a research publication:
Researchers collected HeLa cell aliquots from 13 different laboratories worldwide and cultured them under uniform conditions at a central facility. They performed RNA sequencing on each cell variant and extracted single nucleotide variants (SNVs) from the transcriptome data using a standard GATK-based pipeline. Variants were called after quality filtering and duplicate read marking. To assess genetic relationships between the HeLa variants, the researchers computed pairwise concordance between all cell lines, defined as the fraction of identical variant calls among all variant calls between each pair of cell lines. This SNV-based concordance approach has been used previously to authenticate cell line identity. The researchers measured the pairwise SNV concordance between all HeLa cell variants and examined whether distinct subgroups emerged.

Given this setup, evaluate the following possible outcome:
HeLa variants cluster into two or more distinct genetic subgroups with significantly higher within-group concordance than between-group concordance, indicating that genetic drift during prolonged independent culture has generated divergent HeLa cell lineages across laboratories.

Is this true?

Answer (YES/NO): NO